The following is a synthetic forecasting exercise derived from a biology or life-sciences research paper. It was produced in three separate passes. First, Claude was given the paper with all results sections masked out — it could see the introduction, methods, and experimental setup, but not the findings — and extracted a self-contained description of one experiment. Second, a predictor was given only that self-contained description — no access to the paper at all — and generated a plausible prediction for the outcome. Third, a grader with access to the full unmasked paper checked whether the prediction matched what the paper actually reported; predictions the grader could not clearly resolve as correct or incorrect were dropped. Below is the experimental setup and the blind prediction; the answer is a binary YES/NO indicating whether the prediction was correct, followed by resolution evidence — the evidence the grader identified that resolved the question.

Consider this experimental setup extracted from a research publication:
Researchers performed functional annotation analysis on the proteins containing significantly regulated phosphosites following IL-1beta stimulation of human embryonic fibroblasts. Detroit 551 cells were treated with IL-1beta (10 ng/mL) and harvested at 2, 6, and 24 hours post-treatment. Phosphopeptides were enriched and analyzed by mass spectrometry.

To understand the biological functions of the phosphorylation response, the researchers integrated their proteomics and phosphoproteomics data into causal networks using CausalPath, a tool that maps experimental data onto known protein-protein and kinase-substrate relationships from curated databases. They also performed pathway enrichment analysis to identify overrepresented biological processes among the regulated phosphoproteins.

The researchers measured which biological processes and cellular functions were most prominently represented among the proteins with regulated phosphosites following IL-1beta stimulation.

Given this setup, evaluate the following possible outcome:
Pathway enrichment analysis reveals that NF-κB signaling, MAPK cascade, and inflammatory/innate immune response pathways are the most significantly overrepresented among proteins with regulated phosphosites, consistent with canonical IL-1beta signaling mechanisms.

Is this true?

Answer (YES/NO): NO